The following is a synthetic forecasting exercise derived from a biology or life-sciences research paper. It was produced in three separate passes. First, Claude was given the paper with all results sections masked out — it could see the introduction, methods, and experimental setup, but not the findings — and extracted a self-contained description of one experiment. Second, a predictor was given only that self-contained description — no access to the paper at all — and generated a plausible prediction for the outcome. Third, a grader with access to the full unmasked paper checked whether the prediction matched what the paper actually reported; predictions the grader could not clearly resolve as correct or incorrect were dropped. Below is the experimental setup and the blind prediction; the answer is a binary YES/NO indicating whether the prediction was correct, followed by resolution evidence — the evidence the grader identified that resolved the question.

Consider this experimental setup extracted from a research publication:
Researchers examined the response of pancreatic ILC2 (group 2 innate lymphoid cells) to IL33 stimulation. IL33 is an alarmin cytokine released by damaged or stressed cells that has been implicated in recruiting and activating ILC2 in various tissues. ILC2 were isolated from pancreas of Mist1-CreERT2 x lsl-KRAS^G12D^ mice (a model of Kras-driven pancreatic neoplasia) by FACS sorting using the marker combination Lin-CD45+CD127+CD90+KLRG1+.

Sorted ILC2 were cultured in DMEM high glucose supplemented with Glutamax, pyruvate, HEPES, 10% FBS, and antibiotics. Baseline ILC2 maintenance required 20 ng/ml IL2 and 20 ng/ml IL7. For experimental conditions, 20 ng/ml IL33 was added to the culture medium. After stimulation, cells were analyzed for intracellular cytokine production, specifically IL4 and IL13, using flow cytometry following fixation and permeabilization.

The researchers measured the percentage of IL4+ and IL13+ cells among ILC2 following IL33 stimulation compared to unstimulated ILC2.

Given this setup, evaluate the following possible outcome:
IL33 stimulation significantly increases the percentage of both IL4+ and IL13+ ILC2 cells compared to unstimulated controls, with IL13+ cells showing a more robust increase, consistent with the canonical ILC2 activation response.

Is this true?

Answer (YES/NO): NO